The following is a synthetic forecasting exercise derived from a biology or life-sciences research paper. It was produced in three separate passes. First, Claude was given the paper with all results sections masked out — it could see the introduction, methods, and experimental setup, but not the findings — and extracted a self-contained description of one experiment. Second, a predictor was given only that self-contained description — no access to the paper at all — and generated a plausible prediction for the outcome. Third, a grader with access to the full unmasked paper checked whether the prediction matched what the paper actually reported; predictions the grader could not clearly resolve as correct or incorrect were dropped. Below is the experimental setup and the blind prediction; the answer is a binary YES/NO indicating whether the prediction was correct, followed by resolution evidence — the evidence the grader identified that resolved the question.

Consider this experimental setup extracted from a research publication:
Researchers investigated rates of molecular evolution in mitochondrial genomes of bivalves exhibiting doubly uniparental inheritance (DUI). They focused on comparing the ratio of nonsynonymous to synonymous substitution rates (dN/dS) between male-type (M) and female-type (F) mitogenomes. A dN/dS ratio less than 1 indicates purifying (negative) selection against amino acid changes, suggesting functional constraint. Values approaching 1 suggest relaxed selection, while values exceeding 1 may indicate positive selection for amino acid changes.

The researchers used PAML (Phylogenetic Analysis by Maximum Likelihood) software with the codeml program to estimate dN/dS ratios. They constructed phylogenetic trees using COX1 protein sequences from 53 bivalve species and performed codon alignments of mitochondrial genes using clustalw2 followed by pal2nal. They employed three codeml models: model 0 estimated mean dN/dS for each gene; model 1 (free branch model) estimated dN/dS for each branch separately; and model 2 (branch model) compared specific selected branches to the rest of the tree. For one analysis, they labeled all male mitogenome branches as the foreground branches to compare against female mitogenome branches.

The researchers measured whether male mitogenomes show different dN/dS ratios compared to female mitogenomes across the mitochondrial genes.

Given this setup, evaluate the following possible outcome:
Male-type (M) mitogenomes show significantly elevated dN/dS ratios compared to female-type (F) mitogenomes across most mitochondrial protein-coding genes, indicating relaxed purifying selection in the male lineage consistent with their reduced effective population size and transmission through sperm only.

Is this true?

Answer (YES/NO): YES